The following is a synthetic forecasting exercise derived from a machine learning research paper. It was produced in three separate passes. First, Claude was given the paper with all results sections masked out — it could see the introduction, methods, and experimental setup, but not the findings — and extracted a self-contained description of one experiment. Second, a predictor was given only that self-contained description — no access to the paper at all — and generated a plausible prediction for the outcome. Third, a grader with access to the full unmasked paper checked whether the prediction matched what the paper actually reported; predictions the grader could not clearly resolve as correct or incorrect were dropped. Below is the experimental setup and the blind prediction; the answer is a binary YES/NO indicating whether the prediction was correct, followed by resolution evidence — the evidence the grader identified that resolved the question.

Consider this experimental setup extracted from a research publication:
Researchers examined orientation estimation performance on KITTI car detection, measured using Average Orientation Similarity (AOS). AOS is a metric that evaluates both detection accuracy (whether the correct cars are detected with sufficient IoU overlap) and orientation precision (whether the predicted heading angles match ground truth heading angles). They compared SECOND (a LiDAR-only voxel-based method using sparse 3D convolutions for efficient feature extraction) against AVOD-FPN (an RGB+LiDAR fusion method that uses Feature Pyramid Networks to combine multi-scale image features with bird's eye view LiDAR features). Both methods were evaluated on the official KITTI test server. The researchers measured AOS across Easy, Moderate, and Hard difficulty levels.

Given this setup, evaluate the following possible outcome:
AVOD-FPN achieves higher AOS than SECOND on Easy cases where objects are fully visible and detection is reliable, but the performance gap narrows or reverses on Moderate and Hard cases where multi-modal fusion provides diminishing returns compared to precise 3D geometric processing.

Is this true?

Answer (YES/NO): NO